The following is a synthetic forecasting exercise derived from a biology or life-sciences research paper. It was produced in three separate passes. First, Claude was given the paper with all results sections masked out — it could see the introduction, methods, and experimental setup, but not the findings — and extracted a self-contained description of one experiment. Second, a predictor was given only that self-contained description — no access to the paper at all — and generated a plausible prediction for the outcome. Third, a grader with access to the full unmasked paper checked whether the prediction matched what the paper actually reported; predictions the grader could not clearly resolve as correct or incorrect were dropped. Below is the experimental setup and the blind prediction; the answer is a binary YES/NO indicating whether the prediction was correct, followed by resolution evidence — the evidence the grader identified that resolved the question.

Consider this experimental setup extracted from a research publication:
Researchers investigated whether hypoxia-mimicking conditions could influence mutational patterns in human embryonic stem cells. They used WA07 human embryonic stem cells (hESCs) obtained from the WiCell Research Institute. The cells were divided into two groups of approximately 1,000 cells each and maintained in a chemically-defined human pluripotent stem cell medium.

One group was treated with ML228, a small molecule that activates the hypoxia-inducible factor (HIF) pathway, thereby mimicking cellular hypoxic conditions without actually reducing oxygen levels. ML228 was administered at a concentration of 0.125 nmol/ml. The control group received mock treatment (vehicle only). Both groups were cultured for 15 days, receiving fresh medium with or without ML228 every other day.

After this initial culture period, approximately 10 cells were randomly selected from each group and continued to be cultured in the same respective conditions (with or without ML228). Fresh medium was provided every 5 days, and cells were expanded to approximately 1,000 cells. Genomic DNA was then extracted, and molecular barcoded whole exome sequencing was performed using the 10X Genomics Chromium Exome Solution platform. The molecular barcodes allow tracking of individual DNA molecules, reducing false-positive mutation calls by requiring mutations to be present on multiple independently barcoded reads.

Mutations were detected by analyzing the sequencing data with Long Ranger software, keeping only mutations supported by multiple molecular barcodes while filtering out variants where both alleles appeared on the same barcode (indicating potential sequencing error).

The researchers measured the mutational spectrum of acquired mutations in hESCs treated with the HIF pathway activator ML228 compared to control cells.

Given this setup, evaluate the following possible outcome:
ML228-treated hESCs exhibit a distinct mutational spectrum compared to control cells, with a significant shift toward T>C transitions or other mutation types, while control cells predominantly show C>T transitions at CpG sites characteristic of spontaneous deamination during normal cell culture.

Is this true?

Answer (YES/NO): NO